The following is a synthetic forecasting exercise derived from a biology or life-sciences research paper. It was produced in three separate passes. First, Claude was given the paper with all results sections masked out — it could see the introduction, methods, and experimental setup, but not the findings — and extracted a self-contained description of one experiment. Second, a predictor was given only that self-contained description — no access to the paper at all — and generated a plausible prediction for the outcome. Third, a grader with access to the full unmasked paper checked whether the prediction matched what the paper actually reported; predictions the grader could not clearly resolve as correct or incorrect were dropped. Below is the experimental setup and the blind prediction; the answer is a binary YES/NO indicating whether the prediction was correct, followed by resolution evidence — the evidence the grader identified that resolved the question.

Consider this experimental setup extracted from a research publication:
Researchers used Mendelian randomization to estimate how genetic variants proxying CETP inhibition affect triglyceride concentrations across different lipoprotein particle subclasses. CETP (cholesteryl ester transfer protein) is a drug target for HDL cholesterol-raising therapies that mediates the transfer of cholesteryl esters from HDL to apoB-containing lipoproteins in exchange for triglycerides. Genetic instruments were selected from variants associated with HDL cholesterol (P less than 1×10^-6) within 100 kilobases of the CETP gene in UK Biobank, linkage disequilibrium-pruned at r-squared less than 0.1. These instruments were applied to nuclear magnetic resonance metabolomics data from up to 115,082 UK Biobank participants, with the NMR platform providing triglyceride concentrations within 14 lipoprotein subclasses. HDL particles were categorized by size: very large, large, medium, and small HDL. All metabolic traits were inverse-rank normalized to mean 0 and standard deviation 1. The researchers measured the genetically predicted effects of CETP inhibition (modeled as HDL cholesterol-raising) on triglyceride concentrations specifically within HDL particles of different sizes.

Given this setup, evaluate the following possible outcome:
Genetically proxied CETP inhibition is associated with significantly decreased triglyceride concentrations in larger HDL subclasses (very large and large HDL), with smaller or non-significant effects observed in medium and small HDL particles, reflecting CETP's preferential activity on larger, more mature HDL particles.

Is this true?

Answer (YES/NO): NO